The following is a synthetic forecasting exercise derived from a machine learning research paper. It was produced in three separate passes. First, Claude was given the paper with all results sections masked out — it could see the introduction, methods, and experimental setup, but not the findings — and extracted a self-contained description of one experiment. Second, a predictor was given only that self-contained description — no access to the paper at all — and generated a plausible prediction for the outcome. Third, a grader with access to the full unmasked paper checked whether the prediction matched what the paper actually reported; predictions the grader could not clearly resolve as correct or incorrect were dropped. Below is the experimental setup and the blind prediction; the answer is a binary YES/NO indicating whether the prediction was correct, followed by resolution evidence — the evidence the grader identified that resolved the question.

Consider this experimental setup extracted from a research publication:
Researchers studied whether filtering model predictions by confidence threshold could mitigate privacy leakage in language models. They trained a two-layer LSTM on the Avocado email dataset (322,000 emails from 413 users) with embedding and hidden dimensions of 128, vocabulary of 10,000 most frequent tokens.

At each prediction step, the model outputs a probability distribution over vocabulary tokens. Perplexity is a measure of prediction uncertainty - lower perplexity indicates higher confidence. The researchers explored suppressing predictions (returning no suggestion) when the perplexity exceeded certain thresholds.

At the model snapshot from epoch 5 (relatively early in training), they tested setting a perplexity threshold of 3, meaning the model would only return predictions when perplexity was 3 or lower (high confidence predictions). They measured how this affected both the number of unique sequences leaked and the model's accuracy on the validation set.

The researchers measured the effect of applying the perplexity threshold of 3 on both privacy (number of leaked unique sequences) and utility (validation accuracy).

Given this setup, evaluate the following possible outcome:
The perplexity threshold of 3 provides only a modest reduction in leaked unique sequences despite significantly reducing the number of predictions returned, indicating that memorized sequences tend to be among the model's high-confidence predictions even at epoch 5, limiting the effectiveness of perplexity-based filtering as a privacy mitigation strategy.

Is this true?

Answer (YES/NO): NO